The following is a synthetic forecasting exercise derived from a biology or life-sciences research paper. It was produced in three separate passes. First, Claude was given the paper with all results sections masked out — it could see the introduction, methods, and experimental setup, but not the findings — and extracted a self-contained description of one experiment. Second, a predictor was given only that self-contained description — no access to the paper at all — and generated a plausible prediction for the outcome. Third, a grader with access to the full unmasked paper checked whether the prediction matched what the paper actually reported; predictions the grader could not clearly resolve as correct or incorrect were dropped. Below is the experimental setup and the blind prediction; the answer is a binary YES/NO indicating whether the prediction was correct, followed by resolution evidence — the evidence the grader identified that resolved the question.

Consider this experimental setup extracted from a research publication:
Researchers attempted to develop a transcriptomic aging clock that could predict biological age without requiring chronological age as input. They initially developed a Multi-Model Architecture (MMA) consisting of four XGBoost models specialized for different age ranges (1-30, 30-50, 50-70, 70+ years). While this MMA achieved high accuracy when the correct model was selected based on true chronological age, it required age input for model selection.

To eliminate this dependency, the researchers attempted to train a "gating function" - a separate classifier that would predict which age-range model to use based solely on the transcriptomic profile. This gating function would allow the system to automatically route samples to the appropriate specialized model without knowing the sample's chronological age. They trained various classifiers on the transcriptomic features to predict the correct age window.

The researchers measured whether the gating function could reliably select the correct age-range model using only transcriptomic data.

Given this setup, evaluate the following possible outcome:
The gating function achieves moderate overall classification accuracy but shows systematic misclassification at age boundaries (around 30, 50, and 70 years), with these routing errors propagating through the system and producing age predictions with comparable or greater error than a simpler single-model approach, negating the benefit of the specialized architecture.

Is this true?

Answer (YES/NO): NO